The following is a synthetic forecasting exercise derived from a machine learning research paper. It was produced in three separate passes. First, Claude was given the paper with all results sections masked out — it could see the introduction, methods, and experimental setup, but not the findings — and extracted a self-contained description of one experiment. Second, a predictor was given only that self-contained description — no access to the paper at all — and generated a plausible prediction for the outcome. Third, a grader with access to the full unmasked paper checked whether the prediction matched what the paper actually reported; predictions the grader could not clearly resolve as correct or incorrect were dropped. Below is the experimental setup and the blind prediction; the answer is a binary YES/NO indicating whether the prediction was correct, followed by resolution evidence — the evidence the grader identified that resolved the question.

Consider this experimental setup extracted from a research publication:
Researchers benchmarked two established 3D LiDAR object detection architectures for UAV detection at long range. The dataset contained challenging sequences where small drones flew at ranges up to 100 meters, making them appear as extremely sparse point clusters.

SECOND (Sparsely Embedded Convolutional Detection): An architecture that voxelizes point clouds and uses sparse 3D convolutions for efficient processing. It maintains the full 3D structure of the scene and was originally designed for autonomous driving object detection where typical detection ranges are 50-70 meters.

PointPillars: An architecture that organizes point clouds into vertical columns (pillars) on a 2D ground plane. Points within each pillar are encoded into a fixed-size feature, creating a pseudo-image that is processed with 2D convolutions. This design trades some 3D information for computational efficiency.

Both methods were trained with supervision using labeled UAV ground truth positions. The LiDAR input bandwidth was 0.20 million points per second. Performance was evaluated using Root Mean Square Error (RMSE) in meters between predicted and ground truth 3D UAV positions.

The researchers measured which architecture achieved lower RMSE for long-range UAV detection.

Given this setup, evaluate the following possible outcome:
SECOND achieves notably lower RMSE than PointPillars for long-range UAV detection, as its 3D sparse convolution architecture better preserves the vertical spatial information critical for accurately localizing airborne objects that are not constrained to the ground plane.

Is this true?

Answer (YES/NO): NO